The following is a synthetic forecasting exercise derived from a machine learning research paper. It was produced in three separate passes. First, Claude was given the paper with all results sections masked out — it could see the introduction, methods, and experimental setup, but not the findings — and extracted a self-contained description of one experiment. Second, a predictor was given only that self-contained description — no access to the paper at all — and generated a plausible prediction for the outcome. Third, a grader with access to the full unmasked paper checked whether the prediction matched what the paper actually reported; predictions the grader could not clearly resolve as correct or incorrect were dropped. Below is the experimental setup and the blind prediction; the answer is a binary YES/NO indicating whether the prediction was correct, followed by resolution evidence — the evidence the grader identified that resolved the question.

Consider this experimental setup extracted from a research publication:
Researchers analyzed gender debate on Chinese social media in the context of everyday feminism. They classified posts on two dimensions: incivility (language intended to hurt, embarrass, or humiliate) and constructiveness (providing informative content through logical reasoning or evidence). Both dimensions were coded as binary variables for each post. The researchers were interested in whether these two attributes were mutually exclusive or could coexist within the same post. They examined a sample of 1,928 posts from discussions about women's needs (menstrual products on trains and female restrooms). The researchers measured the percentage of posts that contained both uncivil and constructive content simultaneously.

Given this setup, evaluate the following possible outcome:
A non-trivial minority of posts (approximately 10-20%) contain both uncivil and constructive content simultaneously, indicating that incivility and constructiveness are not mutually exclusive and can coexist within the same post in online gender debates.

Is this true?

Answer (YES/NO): YES